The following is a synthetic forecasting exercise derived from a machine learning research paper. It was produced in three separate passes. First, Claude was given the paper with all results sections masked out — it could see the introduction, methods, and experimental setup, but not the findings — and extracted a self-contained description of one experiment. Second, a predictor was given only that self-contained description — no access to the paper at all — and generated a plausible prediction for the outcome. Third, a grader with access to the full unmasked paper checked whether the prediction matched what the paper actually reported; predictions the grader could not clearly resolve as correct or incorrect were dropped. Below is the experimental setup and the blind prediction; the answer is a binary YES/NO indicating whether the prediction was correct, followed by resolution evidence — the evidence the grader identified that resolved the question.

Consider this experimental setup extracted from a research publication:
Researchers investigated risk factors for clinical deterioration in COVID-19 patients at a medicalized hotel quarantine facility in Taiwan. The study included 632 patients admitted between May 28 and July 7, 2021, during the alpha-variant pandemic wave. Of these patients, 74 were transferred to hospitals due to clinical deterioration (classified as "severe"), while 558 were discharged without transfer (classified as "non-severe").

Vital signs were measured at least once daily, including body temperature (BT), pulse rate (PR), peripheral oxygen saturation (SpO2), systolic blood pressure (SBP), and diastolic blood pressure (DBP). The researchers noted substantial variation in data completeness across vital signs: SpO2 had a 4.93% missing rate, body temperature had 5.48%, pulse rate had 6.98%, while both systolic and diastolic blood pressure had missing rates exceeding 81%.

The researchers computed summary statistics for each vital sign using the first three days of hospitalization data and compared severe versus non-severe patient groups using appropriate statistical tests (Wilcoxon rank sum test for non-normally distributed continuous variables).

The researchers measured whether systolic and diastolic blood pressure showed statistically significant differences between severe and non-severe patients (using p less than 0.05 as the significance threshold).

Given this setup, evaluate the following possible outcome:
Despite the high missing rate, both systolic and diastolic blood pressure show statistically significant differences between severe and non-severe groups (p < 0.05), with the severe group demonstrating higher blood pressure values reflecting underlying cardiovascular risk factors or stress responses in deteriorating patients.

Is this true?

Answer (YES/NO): NO